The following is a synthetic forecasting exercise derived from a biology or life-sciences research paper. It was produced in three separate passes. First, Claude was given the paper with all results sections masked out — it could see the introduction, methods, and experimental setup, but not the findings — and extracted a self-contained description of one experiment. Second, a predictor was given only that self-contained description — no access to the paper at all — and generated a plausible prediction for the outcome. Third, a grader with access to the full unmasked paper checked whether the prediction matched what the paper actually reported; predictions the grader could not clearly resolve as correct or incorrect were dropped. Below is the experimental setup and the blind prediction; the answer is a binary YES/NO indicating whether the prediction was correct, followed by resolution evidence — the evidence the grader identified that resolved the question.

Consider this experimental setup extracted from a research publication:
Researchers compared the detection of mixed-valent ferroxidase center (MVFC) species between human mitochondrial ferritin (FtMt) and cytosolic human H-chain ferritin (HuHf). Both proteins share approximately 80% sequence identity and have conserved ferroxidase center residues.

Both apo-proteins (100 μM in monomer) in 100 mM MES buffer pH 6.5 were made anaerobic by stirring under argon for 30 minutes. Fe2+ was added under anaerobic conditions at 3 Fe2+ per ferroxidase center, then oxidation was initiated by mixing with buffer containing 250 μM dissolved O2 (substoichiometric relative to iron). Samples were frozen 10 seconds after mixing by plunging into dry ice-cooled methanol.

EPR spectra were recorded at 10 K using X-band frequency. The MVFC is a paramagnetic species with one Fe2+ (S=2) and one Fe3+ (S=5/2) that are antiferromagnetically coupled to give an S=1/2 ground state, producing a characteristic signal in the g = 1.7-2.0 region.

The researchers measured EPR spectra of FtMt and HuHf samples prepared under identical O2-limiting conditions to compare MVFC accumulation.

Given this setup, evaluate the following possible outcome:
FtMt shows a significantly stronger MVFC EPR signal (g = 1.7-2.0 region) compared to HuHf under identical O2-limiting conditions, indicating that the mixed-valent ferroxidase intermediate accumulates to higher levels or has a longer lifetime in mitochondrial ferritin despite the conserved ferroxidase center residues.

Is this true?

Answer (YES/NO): YES